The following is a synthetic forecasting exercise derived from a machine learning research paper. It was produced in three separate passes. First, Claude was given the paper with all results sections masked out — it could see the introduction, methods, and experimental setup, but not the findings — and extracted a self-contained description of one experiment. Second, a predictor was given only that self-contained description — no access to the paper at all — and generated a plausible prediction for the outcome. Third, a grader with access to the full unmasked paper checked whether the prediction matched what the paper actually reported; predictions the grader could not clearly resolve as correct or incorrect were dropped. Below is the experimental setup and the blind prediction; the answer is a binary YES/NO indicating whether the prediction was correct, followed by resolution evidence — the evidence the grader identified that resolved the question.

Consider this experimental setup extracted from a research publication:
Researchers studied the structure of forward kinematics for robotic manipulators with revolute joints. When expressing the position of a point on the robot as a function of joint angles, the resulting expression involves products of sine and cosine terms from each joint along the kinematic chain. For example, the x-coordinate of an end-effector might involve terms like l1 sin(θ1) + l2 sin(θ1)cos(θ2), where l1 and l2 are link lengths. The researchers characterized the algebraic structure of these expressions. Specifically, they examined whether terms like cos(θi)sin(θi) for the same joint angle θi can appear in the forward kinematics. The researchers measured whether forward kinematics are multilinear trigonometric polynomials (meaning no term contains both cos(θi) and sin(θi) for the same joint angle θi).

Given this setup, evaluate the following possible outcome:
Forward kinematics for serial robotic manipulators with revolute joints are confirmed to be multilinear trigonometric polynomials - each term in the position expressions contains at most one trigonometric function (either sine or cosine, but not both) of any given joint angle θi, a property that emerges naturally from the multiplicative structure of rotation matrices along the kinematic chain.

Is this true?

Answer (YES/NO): YES